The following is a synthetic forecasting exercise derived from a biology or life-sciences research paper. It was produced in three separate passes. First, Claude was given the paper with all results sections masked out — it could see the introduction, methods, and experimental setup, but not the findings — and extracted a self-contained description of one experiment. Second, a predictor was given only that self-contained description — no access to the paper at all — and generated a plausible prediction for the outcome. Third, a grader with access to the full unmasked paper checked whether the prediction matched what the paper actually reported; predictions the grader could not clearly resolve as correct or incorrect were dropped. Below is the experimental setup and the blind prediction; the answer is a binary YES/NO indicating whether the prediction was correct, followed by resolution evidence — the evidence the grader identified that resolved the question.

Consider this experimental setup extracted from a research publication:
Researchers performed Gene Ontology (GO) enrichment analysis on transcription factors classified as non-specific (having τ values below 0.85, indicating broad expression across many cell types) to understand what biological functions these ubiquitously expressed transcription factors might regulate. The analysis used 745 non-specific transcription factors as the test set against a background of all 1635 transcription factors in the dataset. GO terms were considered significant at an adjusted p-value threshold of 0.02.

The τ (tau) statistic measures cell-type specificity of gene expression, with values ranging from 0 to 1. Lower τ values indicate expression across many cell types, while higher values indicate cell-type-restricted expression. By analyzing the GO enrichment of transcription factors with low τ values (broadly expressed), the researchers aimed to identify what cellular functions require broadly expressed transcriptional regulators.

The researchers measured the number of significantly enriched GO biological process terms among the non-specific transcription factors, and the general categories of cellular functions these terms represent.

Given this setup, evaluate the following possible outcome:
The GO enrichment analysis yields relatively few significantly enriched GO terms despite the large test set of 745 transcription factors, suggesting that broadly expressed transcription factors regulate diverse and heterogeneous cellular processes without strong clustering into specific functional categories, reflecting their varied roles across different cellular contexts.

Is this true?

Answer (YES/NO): NO